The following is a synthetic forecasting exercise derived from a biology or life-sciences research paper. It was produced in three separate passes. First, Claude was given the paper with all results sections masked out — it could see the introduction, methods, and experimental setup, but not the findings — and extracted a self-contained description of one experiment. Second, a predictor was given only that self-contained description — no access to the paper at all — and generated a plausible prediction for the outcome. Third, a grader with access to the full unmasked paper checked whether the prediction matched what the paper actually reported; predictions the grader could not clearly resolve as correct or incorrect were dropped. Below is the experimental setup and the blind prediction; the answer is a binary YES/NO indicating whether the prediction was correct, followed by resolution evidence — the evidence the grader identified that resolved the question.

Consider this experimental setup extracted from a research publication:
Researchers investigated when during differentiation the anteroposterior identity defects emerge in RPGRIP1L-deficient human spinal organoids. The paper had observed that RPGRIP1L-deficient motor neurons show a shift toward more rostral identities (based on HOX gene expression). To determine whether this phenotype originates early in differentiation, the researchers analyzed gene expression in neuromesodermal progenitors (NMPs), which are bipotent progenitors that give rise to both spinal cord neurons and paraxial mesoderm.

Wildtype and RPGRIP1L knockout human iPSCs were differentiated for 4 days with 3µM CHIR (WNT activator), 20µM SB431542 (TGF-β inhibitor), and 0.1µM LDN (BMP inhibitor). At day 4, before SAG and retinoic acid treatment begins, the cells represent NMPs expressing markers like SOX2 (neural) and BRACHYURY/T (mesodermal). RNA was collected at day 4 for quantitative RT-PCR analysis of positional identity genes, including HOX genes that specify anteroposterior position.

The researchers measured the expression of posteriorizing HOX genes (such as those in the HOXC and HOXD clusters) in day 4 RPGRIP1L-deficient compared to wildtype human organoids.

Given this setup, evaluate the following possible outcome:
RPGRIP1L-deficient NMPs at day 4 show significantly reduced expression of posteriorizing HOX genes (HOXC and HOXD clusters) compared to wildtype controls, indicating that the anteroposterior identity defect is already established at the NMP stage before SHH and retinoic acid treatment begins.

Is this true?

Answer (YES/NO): YES